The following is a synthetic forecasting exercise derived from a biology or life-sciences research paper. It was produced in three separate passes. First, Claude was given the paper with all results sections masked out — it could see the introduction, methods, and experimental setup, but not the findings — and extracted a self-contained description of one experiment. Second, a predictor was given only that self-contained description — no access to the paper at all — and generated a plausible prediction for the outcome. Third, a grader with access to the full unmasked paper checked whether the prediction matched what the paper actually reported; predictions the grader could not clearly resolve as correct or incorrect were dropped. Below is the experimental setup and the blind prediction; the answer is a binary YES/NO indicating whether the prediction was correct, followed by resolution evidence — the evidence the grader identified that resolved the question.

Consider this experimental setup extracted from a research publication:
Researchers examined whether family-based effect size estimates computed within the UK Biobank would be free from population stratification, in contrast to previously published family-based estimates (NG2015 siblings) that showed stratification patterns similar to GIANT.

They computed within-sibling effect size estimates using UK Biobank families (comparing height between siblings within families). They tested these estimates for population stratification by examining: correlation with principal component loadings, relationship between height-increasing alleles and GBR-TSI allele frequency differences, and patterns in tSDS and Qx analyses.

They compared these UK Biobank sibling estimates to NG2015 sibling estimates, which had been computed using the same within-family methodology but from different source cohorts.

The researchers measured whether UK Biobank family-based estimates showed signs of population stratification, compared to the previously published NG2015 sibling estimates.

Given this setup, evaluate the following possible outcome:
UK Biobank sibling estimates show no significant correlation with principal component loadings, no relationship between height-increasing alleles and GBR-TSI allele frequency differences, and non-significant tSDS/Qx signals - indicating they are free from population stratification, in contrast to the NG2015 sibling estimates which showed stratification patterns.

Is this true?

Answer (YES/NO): YES